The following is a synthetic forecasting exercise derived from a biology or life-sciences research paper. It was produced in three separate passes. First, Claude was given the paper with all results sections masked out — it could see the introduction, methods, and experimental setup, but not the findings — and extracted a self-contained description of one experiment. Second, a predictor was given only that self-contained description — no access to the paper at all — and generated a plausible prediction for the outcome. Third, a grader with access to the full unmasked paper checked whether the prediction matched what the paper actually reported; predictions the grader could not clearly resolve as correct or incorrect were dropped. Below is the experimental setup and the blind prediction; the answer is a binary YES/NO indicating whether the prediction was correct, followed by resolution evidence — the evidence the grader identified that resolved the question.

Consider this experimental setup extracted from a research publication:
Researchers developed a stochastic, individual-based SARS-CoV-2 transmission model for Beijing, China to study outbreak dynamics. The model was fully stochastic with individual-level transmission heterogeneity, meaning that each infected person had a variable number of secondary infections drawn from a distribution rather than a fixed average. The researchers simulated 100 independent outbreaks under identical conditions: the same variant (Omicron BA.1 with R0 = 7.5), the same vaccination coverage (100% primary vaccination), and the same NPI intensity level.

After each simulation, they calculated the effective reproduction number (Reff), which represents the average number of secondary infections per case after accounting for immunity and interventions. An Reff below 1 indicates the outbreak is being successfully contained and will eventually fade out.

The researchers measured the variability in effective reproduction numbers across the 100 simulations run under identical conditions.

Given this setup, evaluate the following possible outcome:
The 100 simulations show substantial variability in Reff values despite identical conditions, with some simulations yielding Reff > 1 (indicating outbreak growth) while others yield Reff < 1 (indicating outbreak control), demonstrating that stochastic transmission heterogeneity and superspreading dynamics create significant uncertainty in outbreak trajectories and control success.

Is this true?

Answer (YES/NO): YES